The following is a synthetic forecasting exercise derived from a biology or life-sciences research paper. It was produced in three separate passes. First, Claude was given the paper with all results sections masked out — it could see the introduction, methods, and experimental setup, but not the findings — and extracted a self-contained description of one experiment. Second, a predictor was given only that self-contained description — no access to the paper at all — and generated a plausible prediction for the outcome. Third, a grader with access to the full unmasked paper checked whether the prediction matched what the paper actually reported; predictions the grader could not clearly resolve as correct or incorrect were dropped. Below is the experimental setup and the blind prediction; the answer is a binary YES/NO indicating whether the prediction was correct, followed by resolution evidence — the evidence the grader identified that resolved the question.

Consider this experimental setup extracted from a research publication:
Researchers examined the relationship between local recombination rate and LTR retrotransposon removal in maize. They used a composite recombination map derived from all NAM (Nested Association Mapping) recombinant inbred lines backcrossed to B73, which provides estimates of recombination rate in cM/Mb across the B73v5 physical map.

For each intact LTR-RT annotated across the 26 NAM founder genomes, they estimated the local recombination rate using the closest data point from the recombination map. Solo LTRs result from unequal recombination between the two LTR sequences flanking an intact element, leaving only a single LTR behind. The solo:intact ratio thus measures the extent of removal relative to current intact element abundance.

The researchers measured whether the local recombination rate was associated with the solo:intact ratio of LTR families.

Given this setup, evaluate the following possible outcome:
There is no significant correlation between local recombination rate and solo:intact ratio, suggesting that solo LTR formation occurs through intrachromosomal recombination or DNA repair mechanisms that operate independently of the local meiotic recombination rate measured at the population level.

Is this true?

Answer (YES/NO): NO